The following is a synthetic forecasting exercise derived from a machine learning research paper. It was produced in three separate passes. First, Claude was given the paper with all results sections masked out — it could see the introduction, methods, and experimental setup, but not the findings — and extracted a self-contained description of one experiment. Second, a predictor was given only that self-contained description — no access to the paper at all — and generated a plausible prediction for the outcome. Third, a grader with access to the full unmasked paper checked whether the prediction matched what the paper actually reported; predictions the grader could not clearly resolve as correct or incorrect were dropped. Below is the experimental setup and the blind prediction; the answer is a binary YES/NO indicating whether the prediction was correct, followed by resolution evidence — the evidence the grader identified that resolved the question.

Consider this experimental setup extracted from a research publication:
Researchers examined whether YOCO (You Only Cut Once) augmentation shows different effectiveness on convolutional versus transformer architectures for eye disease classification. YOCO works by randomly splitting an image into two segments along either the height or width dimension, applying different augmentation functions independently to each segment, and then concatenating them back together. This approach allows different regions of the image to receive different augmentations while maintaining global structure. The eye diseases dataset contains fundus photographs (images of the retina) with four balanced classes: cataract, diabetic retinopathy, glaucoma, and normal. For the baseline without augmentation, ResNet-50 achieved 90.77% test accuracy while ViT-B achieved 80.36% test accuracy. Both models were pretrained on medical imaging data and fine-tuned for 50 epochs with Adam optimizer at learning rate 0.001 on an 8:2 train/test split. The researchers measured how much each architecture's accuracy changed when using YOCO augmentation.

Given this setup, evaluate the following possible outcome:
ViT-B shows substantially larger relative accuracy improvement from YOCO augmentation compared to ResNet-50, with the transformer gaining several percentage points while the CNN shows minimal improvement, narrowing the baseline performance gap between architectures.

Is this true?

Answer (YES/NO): YES